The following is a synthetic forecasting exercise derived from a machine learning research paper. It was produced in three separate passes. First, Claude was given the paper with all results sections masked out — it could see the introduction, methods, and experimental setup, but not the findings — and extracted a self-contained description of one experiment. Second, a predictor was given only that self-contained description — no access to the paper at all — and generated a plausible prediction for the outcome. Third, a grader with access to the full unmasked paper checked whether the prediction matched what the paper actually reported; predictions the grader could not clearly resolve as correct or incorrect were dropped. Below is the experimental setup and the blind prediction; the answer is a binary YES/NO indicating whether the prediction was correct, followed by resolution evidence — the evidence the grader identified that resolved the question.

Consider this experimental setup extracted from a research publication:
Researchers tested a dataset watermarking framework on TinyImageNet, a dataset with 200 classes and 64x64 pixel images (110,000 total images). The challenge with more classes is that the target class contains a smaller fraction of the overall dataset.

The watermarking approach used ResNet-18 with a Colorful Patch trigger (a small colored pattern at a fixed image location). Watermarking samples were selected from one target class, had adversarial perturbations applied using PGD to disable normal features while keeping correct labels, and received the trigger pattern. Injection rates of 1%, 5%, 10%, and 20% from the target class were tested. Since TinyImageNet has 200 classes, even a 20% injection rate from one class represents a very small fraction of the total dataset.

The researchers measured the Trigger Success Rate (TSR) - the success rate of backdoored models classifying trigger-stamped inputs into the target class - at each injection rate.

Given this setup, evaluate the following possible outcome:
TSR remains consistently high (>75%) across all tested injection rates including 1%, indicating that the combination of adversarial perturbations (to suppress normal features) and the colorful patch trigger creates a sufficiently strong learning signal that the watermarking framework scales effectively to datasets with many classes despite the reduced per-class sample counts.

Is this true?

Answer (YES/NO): NO